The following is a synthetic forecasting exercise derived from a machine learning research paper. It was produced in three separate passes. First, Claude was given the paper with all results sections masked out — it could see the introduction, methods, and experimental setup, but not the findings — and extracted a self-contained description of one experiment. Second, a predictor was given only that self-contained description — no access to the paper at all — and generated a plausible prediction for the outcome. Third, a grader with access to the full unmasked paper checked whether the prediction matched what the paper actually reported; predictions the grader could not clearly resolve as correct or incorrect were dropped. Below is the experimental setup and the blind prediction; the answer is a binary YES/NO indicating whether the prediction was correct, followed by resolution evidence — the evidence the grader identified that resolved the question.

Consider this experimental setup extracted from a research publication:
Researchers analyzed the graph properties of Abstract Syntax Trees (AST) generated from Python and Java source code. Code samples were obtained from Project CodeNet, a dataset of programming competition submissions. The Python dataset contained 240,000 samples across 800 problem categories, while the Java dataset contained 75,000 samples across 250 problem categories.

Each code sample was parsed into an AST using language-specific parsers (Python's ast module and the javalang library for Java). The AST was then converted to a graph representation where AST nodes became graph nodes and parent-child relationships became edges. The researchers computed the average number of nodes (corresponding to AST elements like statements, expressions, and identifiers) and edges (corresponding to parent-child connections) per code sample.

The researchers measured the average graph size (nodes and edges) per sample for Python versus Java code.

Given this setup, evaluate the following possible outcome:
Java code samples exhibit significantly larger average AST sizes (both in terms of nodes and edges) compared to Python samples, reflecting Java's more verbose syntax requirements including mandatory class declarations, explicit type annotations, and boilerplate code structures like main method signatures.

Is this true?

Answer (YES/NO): NO